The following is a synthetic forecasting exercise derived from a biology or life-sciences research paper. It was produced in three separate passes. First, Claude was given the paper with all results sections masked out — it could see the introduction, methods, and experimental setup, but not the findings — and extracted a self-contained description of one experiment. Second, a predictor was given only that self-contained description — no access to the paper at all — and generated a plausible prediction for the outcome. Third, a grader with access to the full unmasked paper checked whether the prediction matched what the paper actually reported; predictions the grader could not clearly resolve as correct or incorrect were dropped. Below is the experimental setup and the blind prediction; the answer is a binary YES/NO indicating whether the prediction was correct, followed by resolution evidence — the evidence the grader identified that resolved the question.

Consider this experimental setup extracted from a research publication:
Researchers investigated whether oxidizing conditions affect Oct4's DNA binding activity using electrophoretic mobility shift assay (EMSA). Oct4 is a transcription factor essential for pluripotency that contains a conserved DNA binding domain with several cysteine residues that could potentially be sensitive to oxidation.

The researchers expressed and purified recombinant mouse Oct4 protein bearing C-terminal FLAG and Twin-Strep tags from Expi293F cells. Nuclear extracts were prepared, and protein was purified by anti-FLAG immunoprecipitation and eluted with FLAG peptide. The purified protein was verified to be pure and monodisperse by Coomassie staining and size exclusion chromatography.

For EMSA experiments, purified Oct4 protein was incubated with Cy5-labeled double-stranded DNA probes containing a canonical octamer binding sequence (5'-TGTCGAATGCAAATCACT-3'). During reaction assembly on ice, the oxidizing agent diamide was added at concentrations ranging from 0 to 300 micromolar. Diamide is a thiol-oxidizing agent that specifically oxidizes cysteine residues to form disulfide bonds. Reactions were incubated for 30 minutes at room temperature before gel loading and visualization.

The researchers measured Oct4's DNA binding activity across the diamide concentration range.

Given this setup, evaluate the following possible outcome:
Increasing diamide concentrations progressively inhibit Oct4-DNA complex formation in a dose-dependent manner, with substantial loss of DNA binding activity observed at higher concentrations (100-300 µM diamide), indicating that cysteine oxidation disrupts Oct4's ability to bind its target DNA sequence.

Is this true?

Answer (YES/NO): YES